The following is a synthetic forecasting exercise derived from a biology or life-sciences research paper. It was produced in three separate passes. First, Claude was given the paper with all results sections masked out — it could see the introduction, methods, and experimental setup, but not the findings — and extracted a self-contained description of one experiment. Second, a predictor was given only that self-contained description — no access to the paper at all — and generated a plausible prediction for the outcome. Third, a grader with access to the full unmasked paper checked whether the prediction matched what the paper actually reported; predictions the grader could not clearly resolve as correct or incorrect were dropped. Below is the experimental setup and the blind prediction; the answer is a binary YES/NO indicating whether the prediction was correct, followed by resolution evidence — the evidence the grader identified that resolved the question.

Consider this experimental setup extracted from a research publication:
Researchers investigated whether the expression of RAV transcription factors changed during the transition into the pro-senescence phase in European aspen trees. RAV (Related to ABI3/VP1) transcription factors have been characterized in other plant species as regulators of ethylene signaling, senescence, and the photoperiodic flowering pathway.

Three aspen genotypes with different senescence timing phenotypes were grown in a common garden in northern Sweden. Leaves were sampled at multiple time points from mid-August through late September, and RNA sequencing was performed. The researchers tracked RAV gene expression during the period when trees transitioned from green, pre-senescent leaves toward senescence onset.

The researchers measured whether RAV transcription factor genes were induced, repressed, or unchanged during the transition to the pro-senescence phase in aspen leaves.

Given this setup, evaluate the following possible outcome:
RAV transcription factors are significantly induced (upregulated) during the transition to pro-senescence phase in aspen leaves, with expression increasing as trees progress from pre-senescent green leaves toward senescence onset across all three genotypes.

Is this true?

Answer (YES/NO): YES